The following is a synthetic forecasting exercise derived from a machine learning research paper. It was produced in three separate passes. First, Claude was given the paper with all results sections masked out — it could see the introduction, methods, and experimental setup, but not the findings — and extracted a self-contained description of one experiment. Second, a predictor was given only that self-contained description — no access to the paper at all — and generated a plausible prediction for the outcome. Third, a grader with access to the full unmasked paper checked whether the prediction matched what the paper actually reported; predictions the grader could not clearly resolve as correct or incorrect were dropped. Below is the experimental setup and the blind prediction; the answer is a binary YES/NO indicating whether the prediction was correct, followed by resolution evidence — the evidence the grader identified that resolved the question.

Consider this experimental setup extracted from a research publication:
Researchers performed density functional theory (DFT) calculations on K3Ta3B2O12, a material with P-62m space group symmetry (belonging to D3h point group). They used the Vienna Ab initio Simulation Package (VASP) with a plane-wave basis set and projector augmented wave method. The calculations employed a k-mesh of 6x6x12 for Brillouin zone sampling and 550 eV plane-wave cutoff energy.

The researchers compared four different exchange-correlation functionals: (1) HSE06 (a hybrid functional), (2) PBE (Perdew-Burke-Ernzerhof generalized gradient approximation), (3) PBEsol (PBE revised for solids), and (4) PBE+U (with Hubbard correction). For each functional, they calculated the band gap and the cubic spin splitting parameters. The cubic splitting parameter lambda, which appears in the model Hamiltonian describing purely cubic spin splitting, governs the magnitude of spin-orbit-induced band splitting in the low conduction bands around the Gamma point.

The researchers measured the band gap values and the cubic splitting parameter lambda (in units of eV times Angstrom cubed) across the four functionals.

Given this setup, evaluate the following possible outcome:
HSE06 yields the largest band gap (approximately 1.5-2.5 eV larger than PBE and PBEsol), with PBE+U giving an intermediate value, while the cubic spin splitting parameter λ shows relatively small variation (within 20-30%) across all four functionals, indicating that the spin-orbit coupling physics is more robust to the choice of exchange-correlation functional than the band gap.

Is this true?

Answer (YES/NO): NO